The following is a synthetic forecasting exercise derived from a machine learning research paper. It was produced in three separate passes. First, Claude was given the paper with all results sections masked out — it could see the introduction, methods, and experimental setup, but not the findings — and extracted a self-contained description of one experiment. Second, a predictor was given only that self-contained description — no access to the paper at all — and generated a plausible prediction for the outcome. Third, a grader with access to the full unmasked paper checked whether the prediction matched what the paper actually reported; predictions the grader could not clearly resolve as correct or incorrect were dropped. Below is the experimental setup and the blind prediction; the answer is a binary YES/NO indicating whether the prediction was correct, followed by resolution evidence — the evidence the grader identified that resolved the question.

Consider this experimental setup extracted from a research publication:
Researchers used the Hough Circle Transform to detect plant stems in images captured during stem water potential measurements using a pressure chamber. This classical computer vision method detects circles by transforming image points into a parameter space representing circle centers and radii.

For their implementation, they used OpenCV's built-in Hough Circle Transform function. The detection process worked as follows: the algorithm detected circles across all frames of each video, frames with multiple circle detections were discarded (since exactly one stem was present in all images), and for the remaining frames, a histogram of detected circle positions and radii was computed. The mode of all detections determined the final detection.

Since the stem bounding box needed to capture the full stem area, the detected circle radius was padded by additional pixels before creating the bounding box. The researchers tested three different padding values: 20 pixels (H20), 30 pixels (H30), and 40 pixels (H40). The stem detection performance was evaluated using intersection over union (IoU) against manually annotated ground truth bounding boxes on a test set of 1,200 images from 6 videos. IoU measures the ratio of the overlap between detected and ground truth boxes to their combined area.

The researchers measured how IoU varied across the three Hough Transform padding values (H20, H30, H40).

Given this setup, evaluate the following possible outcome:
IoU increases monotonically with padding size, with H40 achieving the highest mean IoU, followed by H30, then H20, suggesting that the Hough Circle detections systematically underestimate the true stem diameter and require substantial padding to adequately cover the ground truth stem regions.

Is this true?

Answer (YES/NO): NO